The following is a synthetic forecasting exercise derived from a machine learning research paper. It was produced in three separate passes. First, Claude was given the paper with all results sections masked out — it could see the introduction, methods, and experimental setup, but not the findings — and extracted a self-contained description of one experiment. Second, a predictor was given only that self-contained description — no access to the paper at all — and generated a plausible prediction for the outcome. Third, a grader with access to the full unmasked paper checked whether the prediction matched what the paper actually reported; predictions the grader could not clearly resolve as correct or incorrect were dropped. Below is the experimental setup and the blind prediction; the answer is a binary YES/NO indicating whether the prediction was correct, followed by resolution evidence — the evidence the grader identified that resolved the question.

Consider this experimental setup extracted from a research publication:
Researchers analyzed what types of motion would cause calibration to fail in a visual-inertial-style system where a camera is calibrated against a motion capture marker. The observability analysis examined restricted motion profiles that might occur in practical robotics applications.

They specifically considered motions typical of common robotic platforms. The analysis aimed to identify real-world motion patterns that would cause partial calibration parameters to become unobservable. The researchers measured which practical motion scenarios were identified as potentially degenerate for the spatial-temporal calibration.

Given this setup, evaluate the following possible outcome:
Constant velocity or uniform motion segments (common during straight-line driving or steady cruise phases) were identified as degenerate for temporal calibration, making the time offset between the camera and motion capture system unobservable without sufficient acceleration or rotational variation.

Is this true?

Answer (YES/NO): NO